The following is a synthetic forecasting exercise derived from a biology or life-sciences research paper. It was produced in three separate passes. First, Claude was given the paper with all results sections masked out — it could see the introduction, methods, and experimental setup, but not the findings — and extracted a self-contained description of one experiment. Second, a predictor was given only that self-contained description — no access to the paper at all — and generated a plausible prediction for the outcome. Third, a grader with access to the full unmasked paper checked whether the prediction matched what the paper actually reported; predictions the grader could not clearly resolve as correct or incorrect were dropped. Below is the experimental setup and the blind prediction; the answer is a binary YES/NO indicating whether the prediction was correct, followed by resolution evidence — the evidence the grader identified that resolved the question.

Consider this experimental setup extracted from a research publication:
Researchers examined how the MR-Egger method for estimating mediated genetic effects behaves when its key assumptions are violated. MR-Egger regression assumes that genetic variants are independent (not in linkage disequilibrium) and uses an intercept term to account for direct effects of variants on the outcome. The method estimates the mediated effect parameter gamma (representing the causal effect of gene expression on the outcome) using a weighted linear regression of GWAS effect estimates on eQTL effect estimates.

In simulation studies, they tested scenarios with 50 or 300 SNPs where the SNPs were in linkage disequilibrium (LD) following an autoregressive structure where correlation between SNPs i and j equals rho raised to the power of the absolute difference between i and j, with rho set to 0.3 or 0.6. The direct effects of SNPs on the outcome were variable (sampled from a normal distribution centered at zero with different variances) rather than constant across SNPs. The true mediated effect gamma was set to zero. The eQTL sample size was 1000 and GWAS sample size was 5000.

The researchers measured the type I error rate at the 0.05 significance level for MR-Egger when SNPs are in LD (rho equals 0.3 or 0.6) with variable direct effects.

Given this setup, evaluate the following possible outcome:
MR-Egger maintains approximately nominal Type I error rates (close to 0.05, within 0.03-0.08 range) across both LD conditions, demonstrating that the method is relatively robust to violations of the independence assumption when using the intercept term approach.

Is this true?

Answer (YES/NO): NO